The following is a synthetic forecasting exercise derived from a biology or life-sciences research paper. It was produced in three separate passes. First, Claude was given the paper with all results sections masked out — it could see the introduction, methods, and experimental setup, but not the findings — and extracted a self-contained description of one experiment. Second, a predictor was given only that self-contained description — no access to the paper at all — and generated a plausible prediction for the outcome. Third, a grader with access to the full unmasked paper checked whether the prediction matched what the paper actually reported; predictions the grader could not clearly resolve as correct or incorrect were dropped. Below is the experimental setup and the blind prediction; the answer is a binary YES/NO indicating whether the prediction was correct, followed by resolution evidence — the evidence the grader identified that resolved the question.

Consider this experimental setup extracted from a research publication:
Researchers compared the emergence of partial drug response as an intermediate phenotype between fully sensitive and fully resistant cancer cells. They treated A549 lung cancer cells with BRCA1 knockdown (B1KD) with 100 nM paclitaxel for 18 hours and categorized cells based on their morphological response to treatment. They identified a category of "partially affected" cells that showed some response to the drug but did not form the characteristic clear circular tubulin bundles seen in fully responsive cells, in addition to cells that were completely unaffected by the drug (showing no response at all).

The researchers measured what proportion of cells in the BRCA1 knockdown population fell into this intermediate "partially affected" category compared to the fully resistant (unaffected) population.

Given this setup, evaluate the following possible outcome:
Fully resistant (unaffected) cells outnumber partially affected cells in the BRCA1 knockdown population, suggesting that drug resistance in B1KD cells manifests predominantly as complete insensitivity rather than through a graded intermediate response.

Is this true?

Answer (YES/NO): YES